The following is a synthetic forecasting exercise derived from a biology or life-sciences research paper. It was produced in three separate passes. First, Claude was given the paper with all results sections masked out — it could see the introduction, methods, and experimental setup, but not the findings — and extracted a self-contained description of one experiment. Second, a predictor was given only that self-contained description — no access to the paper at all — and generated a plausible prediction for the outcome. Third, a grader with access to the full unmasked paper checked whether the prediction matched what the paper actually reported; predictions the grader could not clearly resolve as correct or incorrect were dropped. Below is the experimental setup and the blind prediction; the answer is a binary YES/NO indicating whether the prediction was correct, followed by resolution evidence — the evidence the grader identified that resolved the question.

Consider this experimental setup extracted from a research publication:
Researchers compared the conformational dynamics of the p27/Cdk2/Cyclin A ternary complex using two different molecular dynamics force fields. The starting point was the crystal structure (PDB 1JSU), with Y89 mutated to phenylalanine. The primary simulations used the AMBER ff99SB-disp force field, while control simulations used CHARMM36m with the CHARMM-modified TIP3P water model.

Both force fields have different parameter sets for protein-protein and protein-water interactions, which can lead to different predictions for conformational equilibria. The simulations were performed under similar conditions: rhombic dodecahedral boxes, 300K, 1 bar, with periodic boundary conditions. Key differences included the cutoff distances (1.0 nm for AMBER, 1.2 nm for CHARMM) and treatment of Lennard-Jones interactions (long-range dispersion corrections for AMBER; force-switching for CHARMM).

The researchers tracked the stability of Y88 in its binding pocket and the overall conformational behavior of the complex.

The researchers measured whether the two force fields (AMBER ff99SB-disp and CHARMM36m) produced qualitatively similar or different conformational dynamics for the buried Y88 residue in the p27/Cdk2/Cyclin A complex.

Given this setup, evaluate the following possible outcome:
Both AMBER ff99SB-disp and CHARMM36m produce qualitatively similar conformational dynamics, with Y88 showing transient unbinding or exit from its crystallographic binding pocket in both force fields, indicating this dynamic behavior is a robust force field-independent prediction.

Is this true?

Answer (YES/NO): NO